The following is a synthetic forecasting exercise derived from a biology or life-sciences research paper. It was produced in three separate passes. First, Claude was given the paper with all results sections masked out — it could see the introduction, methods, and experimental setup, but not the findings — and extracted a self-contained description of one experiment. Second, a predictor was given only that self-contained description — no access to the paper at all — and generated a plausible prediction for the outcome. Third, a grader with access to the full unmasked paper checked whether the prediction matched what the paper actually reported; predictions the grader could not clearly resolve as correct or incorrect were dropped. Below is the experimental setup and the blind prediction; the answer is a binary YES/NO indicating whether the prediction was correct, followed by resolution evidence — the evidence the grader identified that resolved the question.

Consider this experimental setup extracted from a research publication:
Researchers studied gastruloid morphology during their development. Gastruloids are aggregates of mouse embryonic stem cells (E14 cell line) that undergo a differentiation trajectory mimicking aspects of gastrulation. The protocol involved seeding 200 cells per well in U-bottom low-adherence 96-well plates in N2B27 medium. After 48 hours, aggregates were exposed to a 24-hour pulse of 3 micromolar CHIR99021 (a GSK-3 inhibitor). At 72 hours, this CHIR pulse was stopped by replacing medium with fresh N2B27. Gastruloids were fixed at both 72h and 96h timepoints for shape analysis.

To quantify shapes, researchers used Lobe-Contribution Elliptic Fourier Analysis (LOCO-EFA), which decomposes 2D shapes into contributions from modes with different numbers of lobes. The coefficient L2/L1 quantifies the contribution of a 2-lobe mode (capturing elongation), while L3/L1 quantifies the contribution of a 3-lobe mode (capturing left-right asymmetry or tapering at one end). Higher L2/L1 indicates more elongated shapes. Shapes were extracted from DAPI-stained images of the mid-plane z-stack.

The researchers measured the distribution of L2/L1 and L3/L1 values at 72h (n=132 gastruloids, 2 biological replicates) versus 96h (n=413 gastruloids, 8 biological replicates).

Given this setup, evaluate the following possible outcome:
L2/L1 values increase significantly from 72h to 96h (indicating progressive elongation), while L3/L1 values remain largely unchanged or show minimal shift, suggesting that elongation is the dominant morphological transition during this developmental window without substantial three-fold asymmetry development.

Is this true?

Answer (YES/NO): NO